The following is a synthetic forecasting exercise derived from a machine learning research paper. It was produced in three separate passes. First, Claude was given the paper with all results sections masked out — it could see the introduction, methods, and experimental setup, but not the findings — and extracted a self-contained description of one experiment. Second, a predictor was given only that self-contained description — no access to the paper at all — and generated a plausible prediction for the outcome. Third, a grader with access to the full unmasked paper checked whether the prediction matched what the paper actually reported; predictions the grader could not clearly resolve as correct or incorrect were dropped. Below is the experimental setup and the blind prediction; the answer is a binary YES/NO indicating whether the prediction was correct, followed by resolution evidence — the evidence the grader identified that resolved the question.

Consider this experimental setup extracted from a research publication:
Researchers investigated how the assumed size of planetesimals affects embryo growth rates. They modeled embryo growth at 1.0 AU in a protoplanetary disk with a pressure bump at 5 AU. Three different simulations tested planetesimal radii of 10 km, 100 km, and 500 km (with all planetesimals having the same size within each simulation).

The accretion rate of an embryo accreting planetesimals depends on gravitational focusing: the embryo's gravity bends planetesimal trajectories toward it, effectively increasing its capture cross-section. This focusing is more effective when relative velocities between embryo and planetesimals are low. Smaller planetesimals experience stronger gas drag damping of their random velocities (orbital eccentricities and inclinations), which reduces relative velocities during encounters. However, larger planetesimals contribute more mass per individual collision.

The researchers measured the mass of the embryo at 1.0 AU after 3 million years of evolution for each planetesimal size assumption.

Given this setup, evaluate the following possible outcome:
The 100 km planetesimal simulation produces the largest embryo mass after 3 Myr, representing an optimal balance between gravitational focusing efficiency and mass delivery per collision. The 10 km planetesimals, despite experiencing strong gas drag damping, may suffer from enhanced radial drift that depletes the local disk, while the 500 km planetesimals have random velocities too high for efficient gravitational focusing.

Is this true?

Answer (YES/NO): NO